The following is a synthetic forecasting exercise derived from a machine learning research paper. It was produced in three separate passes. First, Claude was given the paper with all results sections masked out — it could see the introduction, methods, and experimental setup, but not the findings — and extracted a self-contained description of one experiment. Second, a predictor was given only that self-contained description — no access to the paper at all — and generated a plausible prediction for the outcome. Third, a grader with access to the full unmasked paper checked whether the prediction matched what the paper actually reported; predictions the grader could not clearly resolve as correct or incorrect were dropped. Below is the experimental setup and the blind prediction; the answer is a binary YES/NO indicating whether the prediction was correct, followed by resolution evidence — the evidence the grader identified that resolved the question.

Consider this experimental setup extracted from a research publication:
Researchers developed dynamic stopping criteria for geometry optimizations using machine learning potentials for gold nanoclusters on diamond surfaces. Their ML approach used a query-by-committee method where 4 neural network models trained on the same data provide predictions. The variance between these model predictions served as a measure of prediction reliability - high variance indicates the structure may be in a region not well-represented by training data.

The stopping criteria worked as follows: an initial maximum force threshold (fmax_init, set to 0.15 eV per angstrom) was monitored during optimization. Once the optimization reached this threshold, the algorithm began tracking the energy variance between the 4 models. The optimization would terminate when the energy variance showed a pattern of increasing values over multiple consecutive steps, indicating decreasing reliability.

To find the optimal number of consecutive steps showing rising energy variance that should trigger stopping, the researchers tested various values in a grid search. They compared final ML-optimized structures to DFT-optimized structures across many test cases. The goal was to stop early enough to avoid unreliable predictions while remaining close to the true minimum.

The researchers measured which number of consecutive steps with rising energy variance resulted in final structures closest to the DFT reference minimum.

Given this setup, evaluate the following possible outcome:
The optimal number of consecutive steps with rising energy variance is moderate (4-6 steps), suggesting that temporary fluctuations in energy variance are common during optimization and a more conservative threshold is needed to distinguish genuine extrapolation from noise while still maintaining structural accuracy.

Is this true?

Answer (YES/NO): NO